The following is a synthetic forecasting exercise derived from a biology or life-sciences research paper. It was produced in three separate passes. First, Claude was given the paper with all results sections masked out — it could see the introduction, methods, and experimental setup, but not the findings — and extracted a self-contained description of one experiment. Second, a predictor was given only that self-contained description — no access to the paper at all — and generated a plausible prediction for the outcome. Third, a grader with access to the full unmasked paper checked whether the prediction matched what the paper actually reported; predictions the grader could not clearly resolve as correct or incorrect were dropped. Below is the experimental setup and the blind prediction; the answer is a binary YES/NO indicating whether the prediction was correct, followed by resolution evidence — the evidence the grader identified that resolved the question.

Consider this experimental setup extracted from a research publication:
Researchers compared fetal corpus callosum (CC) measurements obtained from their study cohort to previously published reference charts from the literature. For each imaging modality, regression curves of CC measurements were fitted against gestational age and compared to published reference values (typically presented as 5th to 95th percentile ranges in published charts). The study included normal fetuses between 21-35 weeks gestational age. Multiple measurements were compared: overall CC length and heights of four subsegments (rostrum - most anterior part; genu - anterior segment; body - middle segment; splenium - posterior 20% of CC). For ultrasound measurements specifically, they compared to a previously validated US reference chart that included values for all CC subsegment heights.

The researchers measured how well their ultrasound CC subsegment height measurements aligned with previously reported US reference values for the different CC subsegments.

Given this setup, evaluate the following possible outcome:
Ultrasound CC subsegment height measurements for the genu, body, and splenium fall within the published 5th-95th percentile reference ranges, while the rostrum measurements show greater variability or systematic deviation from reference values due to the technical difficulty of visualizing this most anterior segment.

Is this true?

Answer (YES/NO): NO